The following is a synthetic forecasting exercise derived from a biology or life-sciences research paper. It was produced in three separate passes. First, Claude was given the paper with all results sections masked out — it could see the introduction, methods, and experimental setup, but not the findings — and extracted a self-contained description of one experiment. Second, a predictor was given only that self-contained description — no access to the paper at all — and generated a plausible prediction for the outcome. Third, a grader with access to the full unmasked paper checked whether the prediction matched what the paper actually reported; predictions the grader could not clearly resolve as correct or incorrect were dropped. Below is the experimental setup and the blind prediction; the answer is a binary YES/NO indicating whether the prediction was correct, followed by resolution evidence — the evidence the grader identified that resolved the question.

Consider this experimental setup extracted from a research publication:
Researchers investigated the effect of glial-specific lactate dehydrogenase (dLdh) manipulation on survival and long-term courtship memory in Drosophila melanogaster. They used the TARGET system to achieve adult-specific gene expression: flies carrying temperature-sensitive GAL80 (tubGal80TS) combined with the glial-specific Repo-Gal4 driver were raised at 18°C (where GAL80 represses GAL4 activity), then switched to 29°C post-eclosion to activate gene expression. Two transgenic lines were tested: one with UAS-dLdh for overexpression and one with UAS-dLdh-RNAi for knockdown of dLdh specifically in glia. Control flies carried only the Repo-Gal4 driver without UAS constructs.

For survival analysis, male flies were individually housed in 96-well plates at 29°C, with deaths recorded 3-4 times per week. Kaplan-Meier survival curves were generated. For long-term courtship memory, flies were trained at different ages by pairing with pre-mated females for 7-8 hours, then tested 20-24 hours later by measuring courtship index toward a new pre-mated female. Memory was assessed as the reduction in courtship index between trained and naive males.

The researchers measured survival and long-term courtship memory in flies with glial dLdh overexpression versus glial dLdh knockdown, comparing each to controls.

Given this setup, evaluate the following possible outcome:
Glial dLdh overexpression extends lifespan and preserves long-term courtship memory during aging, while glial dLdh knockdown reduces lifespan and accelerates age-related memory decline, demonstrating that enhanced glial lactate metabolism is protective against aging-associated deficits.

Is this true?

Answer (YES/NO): NO